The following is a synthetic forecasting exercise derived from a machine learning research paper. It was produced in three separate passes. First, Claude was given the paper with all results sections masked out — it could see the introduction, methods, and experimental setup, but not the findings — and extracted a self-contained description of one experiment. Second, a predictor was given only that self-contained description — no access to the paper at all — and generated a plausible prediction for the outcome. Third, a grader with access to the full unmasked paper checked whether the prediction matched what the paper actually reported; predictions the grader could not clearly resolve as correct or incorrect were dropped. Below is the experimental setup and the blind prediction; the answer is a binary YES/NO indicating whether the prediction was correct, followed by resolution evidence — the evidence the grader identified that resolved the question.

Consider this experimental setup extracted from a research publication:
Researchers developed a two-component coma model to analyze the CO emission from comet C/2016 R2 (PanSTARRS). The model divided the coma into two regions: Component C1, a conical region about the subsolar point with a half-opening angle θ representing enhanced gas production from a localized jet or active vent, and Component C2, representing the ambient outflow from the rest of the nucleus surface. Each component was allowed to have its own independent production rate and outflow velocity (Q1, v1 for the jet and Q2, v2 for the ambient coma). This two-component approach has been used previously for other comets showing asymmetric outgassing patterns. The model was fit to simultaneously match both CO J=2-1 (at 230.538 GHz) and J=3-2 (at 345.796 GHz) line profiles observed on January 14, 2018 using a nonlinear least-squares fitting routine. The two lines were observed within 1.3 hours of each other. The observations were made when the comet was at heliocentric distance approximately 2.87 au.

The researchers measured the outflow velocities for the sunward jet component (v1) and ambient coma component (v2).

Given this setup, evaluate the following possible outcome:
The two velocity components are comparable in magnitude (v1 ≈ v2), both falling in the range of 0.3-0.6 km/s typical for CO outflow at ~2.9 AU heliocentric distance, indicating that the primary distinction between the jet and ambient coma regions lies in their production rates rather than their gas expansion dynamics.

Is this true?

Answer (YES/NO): NO